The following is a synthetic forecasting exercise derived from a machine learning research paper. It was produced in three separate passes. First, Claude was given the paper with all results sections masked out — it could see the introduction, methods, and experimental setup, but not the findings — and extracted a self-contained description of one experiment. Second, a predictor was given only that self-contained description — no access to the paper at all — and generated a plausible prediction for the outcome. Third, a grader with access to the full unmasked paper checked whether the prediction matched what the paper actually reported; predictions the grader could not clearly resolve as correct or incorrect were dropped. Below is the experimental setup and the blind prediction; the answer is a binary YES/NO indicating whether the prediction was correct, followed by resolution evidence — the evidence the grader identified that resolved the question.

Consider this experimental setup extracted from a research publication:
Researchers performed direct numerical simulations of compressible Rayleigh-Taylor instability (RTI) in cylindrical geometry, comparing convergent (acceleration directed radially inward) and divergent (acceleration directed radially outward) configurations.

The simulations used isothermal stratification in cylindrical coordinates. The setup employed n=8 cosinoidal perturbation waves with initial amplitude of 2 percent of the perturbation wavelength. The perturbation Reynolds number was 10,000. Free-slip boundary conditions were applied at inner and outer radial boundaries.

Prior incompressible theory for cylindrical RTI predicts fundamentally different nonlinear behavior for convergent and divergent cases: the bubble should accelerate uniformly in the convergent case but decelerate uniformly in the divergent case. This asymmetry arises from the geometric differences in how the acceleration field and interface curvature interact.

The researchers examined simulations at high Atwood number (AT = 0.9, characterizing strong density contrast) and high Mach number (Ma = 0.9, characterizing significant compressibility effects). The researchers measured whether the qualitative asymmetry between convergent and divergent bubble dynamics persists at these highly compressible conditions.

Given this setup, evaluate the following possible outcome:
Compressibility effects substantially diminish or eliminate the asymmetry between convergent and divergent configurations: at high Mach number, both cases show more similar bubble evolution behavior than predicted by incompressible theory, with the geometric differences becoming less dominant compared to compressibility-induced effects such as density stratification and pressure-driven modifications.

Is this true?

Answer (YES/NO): NO